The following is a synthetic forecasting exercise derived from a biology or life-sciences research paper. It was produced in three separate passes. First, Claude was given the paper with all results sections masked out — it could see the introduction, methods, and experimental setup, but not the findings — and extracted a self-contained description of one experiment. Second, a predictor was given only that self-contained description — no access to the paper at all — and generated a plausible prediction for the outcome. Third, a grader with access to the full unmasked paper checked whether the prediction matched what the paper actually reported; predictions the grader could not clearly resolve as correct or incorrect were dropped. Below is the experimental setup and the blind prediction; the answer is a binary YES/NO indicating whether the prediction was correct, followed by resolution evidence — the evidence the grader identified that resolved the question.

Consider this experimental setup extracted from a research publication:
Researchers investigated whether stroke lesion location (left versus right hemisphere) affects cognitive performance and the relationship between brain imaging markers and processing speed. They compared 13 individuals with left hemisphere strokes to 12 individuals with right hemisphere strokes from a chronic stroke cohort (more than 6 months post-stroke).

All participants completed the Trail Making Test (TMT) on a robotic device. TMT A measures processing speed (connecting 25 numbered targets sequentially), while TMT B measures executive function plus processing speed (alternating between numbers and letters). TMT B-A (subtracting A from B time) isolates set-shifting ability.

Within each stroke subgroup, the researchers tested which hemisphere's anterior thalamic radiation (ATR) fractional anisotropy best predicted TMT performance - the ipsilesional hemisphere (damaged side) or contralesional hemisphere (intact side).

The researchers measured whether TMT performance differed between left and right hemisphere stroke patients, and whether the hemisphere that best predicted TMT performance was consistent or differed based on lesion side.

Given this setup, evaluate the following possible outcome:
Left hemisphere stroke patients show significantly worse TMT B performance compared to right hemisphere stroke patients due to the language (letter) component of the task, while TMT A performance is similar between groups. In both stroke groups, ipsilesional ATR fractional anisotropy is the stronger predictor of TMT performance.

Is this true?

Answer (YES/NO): NO